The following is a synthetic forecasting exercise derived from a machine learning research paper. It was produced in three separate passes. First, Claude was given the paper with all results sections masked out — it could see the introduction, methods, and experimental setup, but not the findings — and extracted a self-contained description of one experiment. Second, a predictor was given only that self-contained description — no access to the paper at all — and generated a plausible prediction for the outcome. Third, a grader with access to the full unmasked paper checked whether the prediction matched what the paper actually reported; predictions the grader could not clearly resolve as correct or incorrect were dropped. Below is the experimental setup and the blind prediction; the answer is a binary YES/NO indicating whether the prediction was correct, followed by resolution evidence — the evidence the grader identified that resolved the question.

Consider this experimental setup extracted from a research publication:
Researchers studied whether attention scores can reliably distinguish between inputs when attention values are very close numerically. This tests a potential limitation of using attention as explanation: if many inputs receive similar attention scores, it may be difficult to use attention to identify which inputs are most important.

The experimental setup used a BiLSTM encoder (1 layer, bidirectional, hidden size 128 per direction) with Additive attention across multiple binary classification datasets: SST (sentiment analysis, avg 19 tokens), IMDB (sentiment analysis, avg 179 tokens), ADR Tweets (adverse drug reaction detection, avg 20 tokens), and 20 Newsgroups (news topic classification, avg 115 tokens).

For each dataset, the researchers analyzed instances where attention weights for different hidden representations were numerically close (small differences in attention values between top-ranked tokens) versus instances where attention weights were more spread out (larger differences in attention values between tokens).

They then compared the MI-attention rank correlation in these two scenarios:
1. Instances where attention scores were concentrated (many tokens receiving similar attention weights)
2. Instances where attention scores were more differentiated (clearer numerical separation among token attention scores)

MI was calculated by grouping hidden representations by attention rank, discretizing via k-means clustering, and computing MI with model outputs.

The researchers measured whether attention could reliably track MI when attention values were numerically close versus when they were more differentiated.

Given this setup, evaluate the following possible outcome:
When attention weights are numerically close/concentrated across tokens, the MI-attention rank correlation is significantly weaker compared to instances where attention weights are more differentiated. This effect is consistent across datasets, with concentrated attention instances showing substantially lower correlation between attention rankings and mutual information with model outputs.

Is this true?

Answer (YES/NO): YES